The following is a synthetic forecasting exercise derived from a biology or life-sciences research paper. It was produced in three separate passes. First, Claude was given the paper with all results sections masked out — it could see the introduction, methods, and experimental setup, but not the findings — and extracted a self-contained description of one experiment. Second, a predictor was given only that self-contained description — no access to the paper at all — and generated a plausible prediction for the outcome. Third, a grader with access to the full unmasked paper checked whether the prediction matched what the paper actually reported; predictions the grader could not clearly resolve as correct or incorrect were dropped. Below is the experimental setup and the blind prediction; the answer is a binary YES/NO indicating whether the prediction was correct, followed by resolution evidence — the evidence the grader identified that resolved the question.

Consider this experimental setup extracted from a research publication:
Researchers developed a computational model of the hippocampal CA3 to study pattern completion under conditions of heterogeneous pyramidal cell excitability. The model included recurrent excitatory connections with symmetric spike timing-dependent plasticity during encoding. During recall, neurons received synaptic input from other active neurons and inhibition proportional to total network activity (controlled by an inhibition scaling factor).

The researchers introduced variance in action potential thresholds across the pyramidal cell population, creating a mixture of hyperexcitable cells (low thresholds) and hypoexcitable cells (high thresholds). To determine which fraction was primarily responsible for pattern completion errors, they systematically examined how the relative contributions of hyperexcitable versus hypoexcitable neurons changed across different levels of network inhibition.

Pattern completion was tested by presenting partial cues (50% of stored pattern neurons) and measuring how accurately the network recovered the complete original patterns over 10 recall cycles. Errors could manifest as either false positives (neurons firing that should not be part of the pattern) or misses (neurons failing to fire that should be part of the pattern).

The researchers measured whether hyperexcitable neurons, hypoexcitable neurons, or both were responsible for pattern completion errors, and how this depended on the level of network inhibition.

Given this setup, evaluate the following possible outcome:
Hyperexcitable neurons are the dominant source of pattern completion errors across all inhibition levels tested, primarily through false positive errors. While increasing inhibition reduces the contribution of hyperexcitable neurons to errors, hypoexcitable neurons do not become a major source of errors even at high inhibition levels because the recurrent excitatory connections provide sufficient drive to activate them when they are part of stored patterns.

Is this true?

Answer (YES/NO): NO